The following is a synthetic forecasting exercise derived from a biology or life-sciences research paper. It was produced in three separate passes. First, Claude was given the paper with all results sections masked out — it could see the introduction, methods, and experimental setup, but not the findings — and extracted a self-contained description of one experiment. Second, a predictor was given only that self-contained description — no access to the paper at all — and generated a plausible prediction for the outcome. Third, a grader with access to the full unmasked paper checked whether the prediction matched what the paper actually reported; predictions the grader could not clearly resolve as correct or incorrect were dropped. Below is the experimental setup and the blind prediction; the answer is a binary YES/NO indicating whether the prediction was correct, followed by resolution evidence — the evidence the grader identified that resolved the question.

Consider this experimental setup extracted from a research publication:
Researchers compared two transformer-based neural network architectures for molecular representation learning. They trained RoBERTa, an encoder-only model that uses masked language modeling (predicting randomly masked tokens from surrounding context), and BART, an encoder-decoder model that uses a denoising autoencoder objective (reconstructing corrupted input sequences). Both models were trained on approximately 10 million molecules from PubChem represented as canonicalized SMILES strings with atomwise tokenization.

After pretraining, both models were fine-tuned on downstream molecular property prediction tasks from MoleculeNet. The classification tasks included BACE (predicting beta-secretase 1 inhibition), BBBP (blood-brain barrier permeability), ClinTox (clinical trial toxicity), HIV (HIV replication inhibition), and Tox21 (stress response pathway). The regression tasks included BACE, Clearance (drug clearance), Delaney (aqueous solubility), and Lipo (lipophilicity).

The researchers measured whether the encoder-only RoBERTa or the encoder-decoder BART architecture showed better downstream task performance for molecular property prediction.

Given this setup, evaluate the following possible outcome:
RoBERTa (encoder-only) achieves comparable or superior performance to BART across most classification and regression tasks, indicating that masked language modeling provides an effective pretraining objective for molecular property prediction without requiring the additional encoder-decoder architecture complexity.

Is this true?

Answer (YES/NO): NO